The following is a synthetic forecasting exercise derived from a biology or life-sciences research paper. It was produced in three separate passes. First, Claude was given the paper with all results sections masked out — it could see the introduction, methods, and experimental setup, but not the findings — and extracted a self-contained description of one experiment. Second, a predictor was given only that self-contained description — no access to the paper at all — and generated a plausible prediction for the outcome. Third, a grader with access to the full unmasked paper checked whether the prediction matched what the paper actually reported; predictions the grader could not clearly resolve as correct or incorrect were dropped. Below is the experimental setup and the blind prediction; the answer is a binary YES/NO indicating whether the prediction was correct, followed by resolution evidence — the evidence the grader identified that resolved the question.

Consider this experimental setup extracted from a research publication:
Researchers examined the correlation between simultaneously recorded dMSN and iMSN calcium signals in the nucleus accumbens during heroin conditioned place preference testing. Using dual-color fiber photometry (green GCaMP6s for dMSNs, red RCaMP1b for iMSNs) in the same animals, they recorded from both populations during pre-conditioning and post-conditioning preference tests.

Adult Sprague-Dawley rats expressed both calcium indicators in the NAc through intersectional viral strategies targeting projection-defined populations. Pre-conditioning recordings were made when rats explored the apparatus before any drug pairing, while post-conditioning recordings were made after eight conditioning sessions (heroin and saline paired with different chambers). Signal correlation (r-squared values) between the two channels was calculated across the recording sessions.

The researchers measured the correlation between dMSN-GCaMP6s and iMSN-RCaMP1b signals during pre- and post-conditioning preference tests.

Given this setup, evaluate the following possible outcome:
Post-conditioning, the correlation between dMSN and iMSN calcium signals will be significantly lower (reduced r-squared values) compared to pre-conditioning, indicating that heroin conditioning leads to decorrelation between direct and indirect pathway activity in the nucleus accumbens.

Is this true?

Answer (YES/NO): NO